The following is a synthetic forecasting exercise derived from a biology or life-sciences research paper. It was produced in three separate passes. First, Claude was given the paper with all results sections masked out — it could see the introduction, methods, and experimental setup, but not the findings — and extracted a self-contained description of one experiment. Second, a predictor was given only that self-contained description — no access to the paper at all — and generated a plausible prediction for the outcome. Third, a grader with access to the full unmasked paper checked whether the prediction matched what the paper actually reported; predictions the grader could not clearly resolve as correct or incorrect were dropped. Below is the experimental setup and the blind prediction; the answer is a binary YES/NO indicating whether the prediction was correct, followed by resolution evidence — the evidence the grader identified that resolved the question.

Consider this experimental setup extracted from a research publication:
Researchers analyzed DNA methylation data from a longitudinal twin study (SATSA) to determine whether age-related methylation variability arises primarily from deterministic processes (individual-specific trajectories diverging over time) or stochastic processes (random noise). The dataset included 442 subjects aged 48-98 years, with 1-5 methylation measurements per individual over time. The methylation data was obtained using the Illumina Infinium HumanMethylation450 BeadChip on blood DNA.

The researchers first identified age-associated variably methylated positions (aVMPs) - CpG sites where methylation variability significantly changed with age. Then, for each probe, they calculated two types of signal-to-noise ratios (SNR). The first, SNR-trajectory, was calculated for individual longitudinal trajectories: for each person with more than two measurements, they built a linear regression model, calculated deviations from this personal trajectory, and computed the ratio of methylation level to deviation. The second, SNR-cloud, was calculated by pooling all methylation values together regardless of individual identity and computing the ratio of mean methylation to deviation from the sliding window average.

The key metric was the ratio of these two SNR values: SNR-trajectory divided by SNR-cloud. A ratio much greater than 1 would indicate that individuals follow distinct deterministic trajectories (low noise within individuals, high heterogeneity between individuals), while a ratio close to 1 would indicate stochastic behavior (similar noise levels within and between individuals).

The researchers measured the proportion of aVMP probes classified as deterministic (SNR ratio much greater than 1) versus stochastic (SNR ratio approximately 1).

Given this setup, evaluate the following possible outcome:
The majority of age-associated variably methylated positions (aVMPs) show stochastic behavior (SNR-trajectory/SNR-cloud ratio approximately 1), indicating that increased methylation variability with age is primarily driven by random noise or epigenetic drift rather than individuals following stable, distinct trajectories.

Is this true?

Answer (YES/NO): NO